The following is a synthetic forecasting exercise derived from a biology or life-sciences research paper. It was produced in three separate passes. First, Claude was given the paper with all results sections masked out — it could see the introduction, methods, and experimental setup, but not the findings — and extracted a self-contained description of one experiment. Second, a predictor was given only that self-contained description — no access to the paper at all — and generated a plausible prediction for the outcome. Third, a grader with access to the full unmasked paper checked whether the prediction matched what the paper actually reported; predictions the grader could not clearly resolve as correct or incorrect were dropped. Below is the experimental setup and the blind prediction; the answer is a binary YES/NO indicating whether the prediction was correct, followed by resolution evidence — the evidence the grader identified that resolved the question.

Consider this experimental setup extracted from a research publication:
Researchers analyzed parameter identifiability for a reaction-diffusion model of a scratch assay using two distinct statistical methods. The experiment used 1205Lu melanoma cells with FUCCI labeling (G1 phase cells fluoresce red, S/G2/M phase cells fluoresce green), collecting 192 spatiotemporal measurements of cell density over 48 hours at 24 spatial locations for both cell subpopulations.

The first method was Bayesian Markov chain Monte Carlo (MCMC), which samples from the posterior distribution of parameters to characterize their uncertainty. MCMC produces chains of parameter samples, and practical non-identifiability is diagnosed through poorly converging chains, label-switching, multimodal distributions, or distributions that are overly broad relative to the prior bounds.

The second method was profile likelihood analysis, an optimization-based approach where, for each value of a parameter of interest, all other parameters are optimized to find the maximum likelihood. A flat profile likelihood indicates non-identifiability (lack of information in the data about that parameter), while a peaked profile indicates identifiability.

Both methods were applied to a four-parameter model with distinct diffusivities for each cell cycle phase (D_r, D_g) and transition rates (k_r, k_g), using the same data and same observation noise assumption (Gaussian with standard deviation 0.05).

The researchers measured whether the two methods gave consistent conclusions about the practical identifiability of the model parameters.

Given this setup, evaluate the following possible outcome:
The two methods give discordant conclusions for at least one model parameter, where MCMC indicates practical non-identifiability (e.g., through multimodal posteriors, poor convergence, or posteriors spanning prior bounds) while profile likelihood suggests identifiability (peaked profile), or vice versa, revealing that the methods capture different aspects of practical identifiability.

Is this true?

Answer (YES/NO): NO